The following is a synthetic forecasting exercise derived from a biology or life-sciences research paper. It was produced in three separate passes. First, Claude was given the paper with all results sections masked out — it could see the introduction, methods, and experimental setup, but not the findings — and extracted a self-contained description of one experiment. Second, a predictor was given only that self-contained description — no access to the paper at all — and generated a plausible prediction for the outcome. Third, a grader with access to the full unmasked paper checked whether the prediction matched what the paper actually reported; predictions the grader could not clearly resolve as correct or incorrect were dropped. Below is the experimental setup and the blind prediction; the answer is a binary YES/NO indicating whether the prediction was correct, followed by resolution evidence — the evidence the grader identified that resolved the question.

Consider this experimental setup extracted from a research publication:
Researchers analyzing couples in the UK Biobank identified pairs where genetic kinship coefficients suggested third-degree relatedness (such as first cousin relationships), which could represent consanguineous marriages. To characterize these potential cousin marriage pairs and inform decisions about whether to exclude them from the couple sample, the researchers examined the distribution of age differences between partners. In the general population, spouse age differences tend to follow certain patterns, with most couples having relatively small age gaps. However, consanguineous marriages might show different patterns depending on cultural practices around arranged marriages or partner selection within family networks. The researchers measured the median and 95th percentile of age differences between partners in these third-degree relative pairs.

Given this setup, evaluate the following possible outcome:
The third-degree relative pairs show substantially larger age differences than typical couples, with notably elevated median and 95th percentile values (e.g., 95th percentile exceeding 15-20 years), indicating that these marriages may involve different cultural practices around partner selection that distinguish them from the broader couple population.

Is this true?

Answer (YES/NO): NO